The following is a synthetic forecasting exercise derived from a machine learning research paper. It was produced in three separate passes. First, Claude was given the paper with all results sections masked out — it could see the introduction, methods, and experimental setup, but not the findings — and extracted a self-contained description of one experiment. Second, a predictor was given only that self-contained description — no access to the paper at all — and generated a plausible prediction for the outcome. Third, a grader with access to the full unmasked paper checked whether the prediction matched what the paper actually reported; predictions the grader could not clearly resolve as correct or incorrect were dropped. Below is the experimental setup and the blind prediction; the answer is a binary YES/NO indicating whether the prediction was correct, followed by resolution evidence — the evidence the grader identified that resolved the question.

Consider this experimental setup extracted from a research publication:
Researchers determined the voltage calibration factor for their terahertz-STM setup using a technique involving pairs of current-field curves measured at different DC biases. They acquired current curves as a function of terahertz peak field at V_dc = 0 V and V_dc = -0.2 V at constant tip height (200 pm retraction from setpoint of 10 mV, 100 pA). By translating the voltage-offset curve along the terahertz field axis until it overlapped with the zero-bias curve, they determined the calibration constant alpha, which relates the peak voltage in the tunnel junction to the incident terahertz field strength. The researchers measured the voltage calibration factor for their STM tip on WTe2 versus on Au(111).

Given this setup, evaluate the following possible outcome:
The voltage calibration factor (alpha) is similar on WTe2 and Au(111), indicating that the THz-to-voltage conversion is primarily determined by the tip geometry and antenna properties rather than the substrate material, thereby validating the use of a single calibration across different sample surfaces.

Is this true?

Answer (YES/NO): NO